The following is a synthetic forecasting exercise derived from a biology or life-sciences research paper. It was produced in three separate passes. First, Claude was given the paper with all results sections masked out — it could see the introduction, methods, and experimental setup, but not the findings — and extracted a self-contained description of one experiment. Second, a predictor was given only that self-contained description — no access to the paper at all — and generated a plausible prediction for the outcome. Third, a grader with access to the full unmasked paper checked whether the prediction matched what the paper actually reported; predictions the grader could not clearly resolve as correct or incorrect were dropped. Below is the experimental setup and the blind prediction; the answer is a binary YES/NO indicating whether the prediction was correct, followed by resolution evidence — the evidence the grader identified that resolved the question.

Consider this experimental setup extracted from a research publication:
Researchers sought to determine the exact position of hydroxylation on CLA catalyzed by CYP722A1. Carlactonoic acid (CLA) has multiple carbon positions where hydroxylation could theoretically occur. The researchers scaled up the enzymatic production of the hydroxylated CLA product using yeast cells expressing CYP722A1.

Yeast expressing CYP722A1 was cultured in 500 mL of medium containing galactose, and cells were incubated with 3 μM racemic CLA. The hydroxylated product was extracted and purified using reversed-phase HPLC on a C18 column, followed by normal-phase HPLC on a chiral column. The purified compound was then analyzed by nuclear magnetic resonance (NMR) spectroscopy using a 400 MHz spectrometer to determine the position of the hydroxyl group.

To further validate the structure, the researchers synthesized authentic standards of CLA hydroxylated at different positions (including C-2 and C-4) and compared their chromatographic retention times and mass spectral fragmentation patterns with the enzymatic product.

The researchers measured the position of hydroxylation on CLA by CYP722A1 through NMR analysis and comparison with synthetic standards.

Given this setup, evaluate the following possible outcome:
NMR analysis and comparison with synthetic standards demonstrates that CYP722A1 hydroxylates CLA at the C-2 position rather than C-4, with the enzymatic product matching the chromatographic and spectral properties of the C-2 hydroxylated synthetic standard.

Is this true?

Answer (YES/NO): NO